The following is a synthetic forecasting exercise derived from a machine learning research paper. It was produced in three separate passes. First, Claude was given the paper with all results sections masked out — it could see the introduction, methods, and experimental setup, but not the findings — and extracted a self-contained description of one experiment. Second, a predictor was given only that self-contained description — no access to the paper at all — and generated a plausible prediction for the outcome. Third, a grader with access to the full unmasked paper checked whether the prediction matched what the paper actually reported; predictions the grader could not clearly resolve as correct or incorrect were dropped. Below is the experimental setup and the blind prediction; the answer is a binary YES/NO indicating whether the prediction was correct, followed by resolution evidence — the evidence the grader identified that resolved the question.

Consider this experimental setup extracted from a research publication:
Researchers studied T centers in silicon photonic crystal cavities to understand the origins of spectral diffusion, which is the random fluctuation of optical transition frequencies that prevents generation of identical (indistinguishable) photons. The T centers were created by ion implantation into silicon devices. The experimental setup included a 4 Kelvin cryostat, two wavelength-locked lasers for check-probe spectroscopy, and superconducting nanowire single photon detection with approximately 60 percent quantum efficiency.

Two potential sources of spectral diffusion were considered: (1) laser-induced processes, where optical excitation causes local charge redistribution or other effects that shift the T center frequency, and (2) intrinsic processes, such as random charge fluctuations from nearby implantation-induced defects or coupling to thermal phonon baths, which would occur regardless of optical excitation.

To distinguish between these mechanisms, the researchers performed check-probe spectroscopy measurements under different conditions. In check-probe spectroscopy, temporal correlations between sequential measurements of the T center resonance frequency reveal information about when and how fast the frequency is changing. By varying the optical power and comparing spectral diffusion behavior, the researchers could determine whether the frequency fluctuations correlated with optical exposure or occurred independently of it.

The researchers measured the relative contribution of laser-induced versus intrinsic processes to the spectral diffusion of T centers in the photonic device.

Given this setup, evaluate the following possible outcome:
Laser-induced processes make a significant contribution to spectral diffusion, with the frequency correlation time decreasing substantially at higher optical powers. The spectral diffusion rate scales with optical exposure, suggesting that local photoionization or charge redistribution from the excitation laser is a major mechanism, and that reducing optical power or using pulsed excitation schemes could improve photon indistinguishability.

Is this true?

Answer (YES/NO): YES